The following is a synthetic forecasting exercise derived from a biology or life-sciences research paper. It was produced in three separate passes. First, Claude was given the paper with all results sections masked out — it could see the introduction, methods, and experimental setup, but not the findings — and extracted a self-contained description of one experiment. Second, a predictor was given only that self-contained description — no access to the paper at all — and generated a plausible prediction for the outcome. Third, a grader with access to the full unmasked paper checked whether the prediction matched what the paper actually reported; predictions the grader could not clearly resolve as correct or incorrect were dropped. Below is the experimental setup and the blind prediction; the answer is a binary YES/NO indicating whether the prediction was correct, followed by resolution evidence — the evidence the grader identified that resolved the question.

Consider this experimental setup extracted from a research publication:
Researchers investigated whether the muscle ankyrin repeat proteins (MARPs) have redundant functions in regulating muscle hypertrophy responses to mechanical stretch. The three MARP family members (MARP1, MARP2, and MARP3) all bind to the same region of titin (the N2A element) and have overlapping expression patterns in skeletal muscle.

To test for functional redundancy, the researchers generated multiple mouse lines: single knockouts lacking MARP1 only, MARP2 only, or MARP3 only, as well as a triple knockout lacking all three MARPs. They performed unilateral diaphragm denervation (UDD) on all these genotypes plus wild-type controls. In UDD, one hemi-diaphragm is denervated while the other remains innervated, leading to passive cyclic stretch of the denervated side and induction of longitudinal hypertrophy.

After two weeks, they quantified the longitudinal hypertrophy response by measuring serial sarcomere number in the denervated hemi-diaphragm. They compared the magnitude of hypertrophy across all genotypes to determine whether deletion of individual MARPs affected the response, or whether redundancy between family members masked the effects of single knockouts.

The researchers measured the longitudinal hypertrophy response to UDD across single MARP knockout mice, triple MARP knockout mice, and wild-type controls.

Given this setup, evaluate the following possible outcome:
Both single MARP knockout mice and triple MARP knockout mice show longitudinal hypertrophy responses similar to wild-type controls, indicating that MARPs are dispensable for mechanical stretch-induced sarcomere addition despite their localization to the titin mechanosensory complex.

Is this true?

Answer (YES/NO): NO